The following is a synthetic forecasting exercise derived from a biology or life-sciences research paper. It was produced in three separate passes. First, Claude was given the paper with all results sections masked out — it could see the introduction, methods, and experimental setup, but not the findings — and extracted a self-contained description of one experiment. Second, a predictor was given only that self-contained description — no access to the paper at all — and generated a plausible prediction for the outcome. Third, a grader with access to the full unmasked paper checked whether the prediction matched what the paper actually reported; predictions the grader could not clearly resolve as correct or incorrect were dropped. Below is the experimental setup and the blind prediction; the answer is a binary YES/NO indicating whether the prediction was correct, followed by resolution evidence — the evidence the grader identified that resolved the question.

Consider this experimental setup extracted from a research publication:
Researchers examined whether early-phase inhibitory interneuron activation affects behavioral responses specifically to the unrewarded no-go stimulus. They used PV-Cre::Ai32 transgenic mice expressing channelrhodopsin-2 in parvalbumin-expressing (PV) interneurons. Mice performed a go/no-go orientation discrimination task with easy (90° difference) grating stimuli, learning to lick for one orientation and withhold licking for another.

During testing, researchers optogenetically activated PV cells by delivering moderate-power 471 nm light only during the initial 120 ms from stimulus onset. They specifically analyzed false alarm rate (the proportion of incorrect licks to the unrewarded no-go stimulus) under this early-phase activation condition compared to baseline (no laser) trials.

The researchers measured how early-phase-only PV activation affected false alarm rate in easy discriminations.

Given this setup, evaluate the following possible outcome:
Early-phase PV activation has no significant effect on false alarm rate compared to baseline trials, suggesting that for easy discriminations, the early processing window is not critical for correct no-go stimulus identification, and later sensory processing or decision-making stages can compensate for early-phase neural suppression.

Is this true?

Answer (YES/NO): NO